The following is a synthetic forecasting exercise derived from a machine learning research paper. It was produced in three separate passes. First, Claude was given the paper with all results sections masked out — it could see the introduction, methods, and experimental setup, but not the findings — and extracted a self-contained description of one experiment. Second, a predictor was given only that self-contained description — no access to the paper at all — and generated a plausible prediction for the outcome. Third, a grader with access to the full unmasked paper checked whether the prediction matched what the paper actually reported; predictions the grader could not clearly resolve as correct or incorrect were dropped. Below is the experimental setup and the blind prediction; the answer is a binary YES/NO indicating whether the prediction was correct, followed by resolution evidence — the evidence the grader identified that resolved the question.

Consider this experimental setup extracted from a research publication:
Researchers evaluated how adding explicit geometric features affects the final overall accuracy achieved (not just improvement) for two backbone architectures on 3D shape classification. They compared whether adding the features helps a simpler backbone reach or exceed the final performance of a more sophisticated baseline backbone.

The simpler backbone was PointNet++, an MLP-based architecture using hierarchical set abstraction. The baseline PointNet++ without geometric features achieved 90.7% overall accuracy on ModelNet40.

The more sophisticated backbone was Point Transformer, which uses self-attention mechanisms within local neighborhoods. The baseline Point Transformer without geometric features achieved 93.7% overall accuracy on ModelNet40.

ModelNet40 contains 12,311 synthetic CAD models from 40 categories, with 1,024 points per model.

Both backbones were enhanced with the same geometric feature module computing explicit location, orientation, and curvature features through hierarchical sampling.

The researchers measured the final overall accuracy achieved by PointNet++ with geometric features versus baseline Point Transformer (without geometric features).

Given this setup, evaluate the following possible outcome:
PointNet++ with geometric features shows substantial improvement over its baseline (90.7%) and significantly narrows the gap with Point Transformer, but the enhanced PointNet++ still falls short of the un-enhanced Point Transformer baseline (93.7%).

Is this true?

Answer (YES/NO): NO